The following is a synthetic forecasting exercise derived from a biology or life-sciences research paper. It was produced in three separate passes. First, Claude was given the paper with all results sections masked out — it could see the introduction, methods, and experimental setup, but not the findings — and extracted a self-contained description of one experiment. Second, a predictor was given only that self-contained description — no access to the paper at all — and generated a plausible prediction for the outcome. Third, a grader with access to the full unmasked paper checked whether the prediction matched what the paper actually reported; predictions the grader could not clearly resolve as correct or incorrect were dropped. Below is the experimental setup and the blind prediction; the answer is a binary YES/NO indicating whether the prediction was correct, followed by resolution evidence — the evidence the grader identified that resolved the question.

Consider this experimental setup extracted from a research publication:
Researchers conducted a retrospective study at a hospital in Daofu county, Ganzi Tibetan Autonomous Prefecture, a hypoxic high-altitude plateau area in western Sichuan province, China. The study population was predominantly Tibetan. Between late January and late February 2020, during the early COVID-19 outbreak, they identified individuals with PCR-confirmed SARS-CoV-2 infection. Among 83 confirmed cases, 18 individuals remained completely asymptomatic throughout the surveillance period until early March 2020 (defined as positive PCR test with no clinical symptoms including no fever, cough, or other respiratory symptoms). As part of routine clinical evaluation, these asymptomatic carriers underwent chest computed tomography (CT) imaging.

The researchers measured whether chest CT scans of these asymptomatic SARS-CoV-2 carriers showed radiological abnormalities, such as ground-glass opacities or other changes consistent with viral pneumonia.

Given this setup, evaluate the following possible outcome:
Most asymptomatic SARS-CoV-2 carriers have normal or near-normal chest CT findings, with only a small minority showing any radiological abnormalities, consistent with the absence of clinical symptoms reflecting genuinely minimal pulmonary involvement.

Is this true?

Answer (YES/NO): NO